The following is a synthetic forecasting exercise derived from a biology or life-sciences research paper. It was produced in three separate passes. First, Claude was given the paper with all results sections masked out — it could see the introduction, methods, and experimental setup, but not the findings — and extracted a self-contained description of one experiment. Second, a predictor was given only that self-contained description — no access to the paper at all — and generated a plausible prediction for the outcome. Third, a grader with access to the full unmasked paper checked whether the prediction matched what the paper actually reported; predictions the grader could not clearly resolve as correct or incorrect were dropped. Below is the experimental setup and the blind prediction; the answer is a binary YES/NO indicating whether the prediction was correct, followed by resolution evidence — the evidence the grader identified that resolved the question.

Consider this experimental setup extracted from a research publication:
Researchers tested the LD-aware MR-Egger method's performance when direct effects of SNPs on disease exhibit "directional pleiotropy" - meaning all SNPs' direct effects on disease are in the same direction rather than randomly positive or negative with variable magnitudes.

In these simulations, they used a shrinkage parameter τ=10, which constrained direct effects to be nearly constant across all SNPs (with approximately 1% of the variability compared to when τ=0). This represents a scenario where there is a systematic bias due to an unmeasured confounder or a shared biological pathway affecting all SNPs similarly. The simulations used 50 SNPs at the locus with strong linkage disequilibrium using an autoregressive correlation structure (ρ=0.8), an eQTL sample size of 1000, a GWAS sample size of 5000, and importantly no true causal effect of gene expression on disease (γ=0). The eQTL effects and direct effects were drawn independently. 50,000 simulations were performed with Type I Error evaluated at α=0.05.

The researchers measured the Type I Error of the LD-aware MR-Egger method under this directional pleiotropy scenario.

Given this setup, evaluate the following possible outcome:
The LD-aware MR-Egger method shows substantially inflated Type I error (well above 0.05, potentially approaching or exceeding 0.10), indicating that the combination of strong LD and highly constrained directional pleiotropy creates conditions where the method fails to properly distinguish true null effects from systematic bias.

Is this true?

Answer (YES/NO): NO